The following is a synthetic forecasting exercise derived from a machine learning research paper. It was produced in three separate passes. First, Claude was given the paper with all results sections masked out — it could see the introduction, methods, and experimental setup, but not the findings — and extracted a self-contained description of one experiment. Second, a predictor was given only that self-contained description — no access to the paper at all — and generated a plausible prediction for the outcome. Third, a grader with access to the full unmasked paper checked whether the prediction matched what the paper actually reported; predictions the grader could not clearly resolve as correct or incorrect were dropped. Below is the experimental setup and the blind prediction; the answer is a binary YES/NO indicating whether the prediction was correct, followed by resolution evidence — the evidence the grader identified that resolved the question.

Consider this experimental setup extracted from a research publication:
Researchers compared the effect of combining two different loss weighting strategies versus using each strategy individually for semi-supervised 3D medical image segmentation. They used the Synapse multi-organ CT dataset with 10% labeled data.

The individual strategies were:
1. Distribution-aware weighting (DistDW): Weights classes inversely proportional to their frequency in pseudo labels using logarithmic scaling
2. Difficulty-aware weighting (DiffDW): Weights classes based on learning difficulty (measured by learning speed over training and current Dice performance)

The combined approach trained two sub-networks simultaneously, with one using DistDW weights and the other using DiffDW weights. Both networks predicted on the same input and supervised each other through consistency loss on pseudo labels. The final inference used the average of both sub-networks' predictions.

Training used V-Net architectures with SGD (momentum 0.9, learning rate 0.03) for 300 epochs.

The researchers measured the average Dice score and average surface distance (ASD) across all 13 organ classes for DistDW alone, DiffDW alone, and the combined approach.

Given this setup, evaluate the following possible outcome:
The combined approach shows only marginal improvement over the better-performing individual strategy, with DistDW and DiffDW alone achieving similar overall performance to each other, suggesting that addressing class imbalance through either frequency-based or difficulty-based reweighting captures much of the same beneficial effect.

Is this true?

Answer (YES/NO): NO